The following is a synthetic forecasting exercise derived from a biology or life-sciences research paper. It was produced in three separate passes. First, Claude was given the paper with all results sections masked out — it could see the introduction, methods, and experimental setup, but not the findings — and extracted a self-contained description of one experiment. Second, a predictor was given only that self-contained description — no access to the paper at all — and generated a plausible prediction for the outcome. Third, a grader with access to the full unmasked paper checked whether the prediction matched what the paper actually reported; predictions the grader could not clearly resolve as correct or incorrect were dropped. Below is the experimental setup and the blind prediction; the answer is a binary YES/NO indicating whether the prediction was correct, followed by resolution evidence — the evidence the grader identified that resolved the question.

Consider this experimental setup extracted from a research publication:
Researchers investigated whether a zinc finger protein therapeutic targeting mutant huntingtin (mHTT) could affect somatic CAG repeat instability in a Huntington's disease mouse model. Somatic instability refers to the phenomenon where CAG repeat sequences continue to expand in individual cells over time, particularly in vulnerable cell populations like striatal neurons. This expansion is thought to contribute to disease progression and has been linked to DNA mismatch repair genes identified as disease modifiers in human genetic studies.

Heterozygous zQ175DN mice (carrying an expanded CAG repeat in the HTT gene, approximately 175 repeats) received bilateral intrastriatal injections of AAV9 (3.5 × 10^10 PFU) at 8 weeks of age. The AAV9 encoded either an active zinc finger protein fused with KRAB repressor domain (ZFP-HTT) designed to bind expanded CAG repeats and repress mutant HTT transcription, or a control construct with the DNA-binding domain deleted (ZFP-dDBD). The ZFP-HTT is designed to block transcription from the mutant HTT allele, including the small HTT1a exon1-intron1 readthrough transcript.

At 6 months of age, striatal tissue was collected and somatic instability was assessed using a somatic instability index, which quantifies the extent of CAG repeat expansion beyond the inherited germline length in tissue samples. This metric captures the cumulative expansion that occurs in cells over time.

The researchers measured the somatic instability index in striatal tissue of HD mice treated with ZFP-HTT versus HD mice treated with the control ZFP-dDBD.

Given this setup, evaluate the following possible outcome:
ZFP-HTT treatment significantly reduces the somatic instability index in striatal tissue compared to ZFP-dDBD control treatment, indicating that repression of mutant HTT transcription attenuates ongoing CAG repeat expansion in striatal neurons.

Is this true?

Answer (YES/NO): YES